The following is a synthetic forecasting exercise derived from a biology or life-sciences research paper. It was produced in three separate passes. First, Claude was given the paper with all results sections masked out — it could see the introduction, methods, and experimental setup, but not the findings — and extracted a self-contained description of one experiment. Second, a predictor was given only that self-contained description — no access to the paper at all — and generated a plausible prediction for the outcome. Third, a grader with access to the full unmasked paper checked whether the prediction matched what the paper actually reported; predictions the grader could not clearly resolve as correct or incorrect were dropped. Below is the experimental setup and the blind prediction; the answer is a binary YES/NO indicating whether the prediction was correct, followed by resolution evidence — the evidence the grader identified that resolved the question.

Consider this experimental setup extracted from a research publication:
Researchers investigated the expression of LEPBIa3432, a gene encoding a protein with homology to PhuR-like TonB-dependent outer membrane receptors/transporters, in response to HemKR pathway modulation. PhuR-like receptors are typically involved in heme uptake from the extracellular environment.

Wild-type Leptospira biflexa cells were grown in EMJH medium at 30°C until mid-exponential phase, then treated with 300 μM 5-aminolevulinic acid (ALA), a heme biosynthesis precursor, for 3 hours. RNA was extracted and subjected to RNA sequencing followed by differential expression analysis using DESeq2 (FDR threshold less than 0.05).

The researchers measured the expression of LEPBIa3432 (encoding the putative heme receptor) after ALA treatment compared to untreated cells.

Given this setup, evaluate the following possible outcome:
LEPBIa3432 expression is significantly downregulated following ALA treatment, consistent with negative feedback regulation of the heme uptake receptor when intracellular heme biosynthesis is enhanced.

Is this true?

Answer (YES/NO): YES